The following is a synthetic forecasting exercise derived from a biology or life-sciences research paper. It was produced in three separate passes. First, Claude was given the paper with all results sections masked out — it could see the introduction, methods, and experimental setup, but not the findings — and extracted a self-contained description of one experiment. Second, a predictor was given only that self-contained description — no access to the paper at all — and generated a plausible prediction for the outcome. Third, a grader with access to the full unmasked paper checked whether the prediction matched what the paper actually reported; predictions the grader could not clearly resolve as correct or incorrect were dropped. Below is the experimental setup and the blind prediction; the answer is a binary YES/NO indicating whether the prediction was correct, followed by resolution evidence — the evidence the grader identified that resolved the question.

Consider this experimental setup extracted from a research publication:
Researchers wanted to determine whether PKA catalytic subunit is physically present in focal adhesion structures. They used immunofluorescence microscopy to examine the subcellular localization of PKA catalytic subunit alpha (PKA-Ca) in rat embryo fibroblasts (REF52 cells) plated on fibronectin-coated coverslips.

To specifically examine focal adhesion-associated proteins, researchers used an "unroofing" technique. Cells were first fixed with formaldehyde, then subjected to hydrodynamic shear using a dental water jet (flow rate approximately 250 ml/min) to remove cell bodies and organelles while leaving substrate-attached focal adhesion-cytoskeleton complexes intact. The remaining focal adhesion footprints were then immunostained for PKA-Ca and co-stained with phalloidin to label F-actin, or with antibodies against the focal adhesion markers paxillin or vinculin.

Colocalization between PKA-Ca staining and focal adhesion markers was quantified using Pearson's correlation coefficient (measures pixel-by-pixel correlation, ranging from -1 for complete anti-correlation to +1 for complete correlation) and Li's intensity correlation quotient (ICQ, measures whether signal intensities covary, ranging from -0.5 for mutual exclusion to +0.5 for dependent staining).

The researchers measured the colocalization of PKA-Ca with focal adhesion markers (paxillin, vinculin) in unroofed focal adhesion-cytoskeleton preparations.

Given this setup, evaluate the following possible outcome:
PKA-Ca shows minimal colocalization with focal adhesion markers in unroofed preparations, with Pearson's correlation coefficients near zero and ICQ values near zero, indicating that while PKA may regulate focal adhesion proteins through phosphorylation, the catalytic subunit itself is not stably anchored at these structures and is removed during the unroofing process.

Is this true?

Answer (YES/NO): NO